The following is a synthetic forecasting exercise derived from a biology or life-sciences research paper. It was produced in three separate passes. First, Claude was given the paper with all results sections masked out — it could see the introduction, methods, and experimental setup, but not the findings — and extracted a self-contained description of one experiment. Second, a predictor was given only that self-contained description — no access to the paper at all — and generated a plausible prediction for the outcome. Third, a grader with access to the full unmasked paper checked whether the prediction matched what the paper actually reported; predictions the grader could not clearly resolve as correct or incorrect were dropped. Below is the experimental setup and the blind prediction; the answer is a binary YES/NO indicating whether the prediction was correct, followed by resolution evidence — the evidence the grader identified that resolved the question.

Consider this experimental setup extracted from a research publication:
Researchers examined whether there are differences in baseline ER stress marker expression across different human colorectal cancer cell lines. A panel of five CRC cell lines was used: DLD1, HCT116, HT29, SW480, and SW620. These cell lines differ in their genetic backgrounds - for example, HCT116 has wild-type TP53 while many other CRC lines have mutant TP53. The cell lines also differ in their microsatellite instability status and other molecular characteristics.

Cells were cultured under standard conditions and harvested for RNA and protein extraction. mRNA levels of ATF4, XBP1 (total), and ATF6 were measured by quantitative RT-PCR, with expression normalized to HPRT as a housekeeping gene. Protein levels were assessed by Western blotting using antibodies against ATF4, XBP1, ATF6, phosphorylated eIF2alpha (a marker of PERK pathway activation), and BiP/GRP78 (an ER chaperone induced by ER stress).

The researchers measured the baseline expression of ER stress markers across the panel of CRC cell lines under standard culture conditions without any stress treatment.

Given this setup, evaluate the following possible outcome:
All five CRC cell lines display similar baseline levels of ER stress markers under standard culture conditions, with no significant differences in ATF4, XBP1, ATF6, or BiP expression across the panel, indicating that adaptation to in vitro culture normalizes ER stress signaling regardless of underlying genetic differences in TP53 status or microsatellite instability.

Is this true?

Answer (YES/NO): NO